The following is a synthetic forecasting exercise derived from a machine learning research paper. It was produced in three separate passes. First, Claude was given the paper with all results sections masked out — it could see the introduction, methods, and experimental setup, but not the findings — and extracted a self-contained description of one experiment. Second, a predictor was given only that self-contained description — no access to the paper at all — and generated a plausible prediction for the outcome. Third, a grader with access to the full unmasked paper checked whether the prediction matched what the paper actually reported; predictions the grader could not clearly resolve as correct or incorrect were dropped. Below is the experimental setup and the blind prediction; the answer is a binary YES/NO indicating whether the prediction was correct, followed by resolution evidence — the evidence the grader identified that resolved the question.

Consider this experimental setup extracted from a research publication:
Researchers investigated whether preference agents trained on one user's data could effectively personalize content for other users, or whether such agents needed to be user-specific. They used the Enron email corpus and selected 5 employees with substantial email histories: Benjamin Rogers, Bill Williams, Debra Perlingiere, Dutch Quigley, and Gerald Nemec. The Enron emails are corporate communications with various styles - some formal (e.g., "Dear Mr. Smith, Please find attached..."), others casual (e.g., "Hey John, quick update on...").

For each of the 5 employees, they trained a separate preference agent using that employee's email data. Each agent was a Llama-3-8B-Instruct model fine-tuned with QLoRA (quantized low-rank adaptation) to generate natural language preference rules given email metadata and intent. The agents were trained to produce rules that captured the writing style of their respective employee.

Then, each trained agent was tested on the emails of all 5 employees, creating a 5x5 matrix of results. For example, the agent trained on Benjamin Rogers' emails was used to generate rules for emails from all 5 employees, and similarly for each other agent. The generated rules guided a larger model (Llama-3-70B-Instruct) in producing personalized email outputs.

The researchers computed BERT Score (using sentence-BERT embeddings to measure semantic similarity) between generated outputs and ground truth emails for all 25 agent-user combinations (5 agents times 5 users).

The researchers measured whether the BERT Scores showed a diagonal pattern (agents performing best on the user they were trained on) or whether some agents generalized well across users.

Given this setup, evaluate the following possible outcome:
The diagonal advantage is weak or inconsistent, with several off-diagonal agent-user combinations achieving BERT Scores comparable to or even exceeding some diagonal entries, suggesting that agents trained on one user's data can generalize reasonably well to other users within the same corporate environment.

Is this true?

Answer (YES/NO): NO